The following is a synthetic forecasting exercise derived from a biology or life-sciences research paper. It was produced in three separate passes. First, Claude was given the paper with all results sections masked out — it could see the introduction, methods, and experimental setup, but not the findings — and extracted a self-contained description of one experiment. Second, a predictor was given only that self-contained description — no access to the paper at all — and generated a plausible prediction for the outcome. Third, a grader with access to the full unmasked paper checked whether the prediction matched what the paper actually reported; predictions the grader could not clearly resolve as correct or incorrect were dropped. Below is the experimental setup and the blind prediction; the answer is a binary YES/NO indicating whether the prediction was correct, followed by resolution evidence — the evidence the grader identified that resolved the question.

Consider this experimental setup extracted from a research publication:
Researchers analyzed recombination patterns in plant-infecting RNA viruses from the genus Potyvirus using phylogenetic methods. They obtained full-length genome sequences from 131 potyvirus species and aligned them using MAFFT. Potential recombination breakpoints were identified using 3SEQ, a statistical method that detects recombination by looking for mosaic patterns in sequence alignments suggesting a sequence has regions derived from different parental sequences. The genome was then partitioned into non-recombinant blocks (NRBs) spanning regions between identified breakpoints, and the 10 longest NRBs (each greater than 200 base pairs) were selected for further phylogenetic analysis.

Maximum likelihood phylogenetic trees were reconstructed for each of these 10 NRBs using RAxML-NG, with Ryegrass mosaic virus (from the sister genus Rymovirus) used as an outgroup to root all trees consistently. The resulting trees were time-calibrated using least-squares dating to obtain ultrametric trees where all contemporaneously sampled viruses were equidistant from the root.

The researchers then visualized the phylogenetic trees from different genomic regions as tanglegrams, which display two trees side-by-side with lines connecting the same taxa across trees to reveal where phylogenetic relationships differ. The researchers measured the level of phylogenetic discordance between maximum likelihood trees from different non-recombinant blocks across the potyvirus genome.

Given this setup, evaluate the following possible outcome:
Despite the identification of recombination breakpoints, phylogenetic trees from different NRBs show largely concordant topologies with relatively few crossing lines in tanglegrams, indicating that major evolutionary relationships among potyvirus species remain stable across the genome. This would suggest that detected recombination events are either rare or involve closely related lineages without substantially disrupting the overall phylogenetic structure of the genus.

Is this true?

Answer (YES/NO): NO